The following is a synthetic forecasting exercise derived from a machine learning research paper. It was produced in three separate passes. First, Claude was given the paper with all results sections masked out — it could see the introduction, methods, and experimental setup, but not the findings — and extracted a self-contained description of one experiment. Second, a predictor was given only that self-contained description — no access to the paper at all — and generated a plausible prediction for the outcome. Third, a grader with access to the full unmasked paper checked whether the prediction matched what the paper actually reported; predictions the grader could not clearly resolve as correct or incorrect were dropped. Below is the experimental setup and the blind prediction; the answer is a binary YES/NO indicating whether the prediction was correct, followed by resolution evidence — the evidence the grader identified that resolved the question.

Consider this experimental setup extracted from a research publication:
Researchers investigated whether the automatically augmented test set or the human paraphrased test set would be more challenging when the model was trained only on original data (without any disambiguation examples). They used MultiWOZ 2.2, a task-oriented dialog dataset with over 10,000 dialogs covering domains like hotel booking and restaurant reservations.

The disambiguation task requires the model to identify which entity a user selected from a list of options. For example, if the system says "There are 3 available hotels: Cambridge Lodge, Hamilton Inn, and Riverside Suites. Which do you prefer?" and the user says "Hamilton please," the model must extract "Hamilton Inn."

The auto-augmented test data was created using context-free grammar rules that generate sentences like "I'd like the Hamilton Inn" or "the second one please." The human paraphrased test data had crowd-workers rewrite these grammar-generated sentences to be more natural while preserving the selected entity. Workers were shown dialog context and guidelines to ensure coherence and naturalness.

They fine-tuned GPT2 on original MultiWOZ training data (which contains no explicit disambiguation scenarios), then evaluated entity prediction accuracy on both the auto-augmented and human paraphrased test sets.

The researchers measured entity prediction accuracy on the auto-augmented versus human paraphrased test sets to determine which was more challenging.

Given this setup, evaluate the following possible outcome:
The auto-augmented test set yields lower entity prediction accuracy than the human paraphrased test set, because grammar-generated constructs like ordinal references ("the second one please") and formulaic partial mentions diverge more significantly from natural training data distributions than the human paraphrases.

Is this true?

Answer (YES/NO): NO